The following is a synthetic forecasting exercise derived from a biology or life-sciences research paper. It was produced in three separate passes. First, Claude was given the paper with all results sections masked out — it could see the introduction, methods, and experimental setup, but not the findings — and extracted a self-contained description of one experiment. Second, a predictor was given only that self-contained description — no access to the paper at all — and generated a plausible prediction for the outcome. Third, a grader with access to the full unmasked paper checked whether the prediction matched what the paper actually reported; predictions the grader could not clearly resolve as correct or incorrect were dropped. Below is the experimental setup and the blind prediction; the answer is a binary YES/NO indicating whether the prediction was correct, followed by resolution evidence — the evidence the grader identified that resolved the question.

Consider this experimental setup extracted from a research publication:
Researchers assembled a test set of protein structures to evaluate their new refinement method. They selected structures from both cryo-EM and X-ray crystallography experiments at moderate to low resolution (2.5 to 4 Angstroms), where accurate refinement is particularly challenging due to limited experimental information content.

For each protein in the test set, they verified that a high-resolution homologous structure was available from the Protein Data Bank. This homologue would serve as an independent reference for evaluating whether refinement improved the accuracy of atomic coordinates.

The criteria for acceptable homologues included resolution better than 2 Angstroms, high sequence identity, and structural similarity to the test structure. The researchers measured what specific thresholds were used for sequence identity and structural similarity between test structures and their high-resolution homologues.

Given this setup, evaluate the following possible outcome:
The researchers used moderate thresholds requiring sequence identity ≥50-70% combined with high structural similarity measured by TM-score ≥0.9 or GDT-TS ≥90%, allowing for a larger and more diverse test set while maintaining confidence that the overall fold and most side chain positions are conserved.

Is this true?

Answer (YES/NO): NO